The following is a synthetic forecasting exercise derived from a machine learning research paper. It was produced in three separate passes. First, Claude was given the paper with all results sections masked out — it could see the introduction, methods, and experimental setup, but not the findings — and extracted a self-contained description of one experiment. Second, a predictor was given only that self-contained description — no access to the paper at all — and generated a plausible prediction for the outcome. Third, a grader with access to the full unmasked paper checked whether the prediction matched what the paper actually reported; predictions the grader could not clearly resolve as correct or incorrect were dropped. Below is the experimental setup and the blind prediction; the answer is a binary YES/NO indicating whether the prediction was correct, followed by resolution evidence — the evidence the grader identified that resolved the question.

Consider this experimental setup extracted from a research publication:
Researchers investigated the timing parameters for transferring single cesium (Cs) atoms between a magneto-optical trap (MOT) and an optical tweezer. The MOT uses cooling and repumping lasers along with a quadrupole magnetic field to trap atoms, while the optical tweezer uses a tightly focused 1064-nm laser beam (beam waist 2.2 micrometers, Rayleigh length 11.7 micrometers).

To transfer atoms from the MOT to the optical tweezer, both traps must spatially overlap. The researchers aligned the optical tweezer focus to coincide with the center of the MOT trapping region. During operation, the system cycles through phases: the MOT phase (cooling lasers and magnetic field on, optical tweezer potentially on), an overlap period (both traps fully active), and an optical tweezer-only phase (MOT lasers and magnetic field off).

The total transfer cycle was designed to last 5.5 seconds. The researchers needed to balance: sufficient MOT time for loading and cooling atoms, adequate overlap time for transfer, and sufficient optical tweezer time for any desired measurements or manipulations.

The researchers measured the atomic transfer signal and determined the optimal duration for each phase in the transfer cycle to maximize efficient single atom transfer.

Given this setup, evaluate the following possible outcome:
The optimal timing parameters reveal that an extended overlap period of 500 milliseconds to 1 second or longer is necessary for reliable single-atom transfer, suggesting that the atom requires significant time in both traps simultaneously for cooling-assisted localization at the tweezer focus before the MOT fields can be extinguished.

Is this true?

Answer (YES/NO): NO